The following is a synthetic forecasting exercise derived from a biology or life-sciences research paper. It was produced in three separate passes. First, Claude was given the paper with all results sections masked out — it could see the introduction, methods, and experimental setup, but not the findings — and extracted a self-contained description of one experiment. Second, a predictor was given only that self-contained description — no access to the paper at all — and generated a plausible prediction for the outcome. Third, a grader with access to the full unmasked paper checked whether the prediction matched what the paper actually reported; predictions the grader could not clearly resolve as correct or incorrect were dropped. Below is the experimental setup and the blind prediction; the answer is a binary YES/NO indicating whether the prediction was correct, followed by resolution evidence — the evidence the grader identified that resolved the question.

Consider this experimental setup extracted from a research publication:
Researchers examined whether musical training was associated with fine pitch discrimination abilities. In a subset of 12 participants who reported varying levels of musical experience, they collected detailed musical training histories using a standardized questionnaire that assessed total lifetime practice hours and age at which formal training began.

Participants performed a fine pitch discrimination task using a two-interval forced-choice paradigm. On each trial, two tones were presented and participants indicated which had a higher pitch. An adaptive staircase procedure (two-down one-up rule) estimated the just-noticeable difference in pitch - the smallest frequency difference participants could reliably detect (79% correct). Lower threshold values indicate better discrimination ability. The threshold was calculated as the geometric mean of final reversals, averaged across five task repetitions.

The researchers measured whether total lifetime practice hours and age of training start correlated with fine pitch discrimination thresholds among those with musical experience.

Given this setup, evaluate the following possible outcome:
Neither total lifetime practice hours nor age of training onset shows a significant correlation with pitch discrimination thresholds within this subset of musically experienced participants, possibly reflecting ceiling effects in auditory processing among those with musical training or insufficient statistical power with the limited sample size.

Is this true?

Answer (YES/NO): NO